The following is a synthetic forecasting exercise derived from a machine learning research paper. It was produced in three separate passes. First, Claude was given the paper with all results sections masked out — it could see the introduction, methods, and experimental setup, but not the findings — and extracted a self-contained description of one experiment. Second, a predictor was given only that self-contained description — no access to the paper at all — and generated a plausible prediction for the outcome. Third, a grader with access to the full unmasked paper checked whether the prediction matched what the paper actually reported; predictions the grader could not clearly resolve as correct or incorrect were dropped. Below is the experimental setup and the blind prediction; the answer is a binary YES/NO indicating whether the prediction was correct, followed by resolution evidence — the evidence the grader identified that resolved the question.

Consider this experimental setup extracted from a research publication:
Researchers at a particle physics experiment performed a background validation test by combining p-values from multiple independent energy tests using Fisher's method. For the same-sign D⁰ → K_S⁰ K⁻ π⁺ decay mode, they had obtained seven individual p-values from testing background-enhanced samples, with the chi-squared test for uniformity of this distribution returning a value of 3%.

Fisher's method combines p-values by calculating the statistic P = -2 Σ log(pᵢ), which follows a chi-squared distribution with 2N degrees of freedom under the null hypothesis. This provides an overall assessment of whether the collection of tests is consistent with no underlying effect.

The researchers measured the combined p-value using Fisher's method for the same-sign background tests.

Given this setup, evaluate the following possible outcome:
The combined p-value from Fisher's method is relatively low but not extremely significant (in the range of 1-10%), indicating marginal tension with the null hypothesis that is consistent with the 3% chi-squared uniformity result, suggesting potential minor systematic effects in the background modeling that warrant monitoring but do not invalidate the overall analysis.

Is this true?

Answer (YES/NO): NO